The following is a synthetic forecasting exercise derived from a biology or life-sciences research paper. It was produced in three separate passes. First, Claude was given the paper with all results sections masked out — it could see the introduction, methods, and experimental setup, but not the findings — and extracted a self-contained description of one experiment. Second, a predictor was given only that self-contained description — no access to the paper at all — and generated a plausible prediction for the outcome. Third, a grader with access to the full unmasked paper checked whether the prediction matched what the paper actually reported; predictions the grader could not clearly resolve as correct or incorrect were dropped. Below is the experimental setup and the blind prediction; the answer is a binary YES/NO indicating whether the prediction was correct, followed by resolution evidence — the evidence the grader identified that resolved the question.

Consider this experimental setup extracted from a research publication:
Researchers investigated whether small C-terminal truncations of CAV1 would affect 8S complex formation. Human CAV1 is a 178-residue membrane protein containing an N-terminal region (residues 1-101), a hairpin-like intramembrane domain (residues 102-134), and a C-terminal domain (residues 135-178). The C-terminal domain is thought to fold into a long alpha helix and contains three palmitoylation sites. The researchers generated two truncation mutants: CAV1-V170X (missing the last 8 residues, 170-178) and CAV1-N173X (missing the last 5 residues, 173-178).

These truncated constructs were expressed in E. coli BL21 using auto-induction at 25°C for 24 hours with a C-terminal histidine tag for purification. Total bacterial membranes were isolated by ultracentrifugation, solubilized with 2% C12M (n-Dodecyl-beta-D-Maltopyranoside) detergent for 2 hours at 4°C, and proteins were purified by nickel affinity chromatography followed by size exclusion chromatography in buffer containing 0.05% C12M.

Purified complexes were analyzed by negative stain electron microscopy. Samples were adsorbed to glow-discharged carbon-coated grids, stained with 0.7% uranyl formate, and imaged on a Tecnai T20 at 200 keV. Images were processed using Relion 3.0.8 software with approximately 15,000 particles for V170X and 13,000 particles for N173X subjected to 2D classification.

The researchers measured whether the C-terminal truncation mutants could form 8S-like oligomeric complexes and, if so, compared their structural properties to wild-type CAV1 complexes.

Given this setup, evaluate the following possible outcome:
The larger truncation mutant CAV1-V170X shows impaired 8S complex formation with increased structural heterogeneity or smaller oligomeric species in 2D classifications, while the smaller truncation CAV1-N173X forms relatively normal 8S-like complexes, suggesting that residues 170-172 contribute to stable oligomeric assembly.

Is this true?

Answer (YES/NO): YES